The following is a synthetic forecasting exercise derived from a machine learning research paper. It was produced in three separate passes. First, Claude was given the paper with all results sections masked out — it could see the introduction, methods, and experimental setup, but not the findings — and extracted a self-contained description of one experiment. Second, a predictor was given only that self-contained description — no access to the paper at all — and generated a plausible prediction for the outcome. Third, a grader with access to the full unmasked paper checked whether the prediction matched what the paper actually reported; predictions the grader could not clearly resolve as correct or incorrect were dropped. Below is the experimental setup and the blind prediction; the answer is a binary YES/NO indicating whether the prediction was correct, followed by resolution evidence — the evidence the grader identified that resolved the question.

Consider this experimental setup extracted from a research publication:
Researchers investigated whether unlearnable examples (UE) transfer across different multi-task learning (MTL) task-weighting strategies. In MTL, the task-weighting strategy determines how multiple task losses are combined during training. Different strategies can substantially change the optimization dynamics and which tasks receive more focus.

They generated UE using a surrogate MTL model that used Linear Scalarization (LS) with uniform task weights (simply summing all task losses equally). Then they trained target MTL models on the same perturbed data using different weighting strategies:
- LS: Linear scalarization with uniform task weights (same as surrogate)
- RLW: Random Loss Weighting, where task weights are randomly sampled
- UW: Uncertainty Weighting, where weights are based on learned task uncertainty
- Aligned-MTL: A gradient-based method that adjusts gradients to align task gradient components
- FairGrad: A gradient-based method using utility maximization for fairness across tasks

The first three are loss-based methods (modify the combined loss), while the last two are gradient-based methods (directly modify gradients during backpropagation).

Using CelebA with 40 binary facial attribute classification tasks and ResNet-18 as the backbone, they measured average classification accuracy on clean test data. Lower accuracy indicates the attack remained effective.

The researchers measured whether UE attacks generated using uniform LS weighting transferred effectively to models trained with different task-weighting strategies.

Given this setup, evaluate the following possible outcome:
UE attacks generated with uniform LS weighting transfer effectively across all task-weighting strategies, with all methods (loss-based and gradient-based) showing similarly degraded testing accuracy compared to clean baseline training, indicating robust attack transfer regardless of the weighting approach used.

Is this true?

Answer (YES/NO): YES